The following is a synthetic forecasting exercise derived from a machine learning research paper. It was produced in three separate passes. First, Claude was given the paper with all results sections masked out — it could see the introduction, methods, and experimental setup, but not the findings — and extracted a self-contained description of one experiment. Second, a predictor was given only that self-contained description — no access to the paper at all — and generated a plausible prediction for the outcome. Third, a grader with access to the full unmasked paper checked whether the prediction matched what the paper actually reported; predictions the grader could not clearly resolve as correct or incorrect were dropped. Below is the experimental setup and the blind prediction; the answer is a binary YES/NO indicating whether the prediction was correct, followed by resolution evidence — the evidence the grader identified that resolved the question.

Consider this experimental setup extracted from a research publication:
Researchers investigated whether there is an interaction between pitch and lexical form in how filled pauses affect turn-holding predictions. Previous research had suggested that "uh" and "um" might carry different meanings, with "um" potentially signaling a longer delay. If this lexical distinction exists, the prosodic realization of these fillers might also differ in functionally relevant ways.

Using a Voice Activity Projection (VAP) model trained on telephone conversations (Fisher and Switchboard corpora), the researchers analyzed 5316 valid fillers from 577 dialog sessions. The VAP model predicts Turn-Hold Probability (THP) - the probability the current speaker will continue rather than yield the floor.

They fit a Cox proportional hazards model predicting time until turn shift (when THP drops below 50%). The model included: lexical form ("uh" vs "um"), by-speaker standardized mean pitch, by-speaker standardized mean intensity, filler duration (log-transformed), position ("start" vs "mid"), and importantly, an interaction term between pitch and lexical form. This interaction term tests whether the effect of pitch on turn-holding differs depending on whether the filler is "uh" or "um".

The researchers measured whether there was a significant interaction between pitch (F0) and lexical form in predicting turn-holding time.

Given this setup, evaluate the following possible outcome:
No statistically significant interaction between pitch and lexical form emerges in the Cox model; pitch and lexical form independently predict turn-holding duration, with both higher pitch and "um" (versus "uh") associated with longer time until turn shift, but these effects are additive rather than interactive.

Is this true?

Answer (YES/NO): NO